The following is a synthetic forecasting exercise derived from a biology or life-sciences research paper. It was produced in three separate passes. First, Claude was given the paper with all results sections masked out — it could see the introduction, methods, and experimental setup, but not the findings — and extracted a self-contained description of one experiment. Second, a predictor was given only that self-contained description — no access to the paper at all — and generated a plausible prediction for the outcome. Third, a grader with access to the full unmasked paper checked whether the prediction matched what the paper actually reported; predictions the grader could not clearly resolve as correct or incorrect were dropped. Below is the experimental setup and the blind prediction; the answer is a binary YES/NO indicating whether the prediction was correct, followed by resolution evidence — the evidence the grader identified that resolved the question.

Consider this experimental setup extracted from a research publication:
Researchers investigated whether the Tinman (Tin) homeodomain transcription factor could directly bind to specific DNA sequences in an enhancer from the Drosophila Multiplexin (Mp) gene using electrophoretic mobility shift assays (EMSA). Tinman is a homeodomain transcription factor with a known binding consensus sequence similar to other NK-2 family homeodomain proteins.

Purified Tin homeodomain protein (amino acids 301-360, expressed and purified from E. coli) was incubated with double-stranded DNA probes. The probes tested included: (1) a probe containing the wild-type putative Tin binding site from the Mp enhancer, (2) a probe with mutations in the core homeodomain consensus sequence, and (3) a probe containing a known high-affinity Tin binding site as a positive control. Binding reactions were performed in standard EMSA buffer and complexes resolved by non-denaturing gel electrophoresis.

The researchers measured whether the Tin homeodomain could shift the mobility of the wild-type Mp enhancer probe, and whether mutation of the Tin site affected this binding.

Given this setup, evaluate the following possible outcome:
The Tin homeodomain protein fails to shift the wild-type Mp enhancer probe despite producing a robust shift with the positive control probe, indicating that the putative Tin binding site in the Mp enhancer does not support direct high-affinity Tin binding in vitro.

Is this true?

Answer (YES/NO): NO